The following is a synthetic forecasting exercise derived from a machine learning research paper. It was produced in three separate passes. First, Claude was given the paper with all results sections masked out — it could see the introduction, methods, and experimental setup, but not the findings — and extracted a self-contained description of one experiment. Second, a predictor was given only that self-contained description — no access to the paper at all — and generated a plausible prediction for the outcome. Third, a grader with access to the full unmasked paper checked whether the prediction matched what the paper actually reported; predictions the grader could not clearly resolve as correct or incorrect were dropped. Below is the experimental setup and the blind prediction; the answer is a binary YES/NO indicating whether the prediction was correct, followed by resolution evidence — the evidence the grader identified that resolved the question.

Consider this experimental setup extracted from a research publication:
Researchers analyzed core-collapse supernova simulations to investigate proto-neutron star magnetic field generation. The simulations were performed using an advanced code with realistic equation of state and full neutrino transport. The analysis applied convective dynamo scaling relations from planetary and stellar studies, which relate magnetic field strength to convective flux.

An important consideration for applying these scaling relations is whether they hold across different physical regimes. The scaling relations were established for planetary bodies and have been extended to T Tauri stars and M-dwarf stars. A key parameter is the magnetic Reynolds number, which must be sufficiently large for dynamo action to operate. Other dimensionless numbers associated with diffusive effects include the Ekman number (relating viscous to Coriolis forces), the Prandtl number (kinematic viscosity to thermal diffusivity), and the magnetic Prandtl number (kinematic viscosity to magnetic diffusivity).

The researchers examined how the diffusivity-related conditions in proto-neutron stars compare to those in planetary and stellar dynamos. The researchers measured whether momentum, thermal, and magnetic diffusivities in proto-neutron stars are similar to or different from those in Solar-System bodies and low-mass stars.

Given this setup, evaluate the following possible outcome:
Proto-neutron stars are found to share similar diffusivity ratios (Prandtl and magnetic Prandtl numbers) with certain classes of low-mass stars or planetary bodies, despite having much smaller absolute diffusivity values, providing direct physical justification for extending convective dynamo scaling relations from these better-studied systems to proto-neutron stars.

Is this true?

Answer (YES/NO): NO